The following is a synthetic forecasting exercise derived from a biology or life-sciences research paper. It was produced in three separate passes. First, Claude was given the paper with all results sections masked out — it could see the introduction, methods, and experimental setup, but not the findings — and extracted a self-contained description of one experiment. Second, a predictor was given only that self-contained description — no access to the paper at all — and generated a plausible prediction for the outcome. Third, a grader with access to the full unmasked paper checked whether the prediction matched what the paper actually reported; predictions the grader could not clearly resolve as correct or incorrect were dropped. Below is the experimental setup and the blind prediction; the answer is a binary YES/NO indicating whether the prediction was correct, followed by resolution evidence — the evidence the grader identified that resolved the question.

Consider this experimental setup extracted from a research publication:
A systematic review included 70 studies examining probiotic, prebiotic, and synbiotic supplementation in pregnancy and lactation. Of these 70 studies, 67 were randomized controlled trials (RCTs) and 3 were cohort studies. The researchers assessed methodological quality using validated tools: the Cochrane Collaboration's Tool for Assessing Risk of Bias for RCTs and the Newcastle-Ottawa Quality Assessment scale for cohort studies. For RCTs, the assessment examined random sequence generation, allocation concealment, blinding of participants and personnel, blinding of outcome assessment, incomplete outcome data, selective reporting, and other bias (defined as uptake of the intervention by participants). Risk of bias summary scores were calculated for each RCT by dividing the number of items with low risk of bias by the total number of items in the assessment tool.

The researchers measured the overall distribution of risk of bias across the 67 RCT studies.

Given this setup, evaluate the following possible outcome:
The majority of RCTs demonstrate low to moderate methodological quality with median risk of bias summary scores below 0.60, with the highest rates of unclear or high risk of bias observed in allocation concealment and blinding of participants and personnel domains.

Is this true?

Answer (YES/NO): NO